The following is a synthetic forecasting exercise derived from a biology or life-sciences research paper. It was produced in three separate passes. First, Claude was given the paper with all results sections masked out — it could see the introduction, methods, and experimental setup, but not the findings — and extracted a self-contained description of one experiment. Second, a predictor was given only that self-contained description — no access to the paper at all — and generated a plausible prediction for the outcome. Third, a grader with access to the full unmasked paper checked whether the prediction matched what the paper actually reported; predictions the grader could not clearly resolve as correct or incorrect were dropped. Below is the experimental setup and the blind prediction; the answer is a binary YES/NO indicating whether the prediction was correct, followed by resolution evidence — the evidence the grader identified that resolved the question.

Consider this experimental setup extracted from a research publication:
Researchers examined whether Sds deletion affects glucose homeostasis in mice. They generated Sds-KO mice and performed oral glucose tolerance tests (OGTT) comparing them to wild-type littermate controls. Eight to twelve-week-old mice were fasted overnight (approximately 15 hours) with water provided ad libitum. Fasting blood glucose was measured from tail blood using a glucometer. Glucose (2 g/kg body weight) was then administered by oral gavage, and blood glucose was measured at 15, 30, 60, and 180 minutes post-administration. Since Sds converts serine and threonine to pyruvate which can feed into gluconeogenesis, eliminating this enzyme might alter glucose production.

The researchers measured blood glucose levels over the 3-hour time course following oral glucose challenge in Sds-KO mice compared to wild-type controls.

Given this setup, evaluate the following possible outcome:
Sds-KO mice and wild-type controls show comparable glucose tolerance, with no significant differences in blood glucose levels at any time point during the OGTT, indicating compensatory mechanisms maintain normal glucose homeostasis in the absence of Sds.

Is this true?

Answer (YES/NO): YES